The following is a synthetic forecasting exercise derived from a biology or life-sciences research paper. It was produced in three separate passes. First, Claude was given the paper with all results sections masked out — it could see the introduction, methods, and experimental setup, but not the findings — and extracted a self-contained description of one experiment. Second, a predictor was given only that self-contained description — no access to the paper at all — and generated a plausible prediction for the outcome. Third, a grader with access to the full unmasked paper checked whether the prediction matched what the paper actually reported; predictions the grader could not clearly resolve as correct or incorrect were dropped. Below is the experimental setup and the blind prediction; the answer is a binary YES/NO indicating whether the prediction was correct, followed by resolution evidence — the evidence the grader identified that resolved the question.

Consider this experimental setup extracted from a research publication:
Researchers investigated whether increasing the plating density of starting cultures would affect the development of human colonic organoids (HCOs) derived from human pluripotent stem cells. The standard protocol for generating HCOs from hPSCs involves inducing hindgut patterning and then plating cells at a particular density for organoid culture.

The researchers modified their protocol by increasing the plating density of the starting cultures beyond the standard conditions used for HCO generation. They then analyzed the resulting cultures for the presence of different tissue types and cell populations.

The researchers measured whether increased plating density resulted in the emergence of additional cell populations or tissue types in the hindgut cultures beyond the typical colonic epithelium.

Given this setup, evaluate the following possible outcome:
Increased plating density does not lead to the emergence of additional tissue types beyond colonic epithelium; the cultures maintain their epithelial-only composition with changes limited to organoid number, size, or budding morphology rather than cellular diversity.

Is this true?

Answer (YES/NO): NO